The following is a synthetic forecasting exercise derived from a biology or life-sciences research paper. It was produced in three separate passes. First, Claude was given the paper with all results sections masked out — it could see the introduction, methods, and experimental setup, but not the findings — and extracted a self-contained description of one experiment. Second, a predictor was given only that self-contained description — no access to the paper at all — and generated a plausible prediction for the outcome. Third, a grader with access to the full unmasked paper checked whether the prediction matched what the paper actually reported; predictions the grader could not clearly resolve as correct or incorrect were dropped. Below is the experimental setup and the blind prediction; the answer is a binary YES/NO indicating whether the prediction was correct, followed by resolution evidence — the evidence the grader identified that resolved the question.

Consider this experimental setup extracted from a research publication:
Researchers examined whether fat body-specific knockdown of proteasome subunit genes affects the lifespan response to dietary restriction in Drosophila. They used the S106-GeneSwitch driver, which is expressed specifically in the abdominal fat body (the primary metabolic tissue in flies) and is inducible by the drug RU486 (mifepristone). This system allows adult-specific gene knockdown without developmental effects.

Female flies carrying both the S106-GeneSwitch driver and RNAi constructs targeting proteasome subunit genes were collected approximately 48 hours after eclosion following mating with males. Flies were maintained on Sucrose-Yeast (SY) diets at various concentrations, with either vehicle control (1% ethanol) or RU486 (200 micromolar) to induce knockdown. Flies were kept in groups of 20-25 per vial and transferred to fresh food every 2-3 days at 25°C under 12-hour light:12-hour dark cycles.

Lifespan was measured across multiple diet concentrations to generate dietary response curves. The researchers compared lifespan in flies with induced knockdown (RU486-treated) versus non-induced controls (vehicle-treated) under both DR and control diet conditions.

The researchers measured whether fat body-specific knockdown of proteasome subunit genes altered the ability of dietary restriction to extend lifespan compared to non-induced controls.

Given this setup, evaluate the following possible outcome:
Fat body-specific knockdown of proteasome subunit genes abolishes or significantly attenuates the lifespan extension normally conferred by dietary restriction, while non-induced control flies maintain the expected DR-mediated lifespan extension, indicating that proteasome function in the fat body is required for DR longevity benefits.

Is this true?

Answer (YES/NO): YES